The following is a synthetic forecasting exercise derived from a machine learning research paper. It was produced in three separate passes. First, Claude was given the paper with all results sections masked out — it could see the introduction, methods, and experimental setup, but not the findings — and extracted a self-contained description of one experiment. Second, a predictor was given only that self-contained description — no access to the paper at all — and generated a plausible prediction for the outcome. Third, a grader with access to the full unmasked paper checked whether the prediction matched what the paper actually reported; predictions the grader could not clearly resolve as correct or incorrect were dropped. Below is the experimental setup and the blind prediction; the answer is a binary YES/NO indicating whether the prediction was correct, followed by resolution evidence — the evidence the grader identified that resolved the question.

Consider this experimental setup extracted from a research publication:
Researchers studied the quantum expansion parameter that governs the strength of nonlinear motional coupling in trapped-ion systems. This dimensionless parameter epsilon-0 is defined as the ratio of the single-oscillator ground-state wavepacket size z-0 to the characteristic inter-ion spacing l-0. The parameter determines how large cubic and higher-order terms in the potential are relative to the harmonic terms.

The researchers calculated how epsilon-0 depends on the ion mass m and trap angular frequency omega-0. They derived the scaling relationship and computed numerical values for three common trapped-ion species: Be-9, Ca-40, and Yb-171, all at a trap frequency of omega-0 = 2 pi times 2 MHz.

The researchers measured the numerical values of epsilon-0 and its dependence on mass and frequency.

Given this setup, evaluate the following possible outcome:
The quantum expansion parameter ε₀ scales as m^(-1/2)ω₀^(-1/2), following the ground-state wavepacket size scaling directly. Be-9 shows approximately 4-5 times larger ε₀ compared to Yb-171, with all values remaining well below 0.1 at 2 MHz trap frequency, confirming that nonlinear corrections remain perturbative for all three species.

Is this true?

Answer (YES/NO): NO